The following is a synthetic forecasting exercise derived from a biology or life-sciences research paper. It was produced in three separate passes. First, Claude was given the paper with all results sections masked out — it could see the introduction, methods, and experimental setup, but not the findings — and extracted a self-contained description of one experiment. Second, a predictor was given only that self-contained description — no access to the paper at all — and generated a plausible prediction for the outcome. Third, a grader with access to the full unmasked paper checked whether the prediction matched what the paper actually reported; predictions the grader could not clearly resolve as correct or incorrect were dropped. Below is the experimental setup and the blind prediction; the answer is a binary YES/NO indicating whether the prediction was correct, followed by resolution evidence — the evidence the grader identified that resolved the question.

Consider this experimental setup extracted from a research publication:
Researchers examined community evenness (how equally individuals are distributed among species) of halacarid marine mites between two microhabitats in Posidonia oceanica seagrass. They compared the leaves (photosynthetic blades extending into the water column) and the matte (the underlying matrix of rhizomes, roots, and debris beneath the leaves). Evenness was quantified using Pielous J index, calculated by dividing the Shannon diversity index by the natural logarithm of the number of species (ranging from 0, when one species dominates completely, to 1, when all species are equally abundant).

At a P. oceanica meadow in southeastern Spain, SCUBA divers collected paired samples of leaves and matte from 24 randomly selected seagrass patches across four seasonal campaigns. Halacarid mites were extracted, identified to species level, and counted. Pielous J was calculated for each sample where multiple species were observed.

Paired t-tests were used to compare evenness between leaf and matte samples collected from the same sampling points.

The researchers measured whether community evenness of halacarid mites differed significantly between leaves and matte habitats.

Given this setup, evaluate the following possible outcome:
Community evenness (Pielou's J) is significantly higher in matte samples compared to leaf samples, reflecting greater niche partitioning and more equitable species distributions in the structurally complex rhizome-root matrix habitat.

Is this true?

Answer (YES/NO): YES